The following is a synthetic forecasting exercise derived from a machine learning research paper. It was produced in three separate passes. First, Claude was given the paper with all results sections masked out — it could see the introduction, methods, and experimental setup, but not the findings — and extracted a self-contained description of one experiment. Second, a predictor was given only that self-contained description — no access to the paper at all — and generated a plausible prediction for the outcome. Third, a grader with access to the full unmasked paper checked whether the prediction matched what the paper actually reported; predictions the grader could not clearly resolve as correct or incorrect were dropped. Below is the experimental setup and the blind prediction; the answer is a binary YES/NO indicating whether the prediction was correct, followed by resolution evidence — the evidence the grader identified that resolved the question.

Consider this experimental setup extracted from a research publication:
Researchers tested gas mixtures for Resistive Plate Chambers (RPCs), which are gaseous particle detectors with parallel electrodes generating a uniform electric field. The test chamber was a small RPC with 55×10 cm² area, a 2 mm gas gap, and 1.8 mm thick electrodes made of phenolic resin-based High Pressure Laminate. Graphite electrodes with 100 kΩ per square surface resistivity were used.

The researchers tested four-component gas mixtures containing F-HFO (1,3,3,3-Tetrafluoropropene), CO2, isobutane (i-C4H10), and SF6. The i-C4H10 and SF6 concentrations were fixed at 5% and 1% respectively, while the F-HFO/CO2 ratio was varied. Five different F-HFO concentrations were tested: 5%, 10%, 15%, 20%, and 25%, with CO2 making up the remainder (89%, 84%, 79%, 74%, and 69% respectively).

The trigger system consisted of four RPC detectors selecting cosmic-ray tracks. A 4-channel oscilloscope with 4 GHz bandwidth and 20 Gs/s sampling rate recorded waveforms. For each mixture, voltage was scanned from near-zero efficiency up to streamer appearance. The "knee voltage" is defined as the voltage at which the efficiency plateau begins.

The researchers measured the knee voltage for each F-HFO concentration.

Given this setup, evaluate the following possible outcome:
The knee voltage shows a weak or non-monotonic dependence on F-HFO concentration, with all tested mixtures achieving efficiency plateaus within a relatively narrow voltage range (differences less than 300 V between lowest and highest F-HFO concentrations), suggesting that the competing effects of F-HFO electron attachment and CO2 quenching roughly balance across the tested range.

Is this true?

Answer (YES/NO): NO